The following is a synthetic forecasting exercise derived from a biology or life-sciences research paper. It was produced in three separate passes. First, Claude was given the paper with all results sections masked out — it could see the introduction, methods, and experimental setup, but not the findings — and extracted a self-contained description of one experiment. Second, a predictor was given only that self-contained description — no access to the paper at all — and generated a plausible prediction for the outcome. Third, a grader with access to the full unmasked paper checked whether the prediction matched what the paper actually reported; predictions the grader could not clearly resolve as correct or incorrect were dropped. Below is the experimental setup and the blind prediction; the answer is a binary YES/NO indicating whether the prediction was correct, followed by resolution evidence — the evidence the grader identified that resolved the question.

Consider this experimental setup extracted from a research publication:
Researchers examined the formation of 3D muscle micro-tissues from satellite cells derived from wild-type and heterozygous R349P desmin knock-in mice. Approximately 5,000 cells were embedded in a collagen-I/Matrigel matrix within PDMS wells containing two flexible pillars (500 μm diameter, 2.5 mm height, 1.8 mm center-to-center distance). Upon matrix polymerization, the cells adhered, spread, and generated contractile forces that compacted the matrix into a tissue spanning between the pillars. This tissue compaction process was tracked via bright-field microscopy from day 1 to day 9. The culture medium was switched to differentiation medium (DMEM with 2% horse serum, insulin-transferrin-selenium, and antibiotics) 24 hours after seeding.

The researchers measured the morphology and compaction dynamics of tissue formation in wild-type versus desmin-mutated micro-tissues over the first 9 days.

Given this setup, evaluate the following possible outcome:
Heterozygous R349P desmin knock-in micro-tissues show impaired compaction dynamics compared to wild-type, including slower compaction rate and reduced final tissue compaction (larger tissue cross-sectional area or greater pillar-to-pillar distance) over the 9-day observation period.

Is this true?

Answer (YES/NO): NO